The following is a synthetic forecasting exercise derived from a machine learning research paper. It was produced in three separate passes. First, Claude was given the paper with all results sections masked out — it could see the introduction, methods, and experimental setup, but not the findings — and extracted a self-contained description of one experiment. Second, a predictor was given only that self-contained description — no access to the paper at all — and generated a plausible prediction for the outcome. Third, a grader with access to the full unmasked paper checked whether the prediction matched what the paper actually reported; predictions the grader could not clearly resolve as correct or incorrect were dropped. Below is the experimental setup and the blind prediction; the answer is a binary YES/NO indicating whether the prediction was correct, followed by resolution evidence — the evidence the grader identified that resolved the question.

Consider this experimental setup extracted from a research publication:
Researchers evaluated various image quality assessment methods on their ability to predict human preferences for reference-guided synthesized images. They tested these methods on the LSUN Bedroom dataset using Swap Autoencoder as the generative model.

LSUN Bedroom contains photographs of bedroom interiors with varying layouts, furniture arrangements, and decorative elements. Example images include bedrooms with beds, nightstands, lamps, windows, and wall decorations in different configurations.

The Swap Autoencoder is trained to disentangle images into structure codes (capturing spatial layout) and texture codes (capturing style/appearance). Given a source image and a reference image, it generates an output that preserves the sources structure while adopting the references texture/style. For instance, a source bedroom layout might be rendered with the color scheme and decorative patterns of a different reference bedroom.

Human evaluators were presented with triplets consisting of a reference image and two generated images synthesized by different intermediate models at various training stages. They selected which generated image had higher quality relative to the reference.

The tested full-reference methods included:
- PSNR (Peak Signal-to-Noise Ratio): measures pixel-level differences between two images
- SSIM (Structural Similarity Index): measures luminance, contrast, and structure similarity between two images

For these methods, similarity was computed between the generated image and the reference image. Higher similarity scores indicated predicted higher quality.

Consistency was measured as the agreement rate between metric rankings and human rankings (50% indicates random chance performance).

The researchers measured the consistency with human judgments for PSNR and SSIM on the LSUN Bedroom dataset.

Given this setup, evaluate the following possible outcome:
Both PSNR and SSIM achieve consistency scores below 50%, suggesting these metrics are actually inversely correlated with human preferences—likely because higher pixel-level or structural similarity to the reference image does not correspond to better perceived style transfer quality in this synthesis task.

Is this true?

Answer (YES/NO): NO